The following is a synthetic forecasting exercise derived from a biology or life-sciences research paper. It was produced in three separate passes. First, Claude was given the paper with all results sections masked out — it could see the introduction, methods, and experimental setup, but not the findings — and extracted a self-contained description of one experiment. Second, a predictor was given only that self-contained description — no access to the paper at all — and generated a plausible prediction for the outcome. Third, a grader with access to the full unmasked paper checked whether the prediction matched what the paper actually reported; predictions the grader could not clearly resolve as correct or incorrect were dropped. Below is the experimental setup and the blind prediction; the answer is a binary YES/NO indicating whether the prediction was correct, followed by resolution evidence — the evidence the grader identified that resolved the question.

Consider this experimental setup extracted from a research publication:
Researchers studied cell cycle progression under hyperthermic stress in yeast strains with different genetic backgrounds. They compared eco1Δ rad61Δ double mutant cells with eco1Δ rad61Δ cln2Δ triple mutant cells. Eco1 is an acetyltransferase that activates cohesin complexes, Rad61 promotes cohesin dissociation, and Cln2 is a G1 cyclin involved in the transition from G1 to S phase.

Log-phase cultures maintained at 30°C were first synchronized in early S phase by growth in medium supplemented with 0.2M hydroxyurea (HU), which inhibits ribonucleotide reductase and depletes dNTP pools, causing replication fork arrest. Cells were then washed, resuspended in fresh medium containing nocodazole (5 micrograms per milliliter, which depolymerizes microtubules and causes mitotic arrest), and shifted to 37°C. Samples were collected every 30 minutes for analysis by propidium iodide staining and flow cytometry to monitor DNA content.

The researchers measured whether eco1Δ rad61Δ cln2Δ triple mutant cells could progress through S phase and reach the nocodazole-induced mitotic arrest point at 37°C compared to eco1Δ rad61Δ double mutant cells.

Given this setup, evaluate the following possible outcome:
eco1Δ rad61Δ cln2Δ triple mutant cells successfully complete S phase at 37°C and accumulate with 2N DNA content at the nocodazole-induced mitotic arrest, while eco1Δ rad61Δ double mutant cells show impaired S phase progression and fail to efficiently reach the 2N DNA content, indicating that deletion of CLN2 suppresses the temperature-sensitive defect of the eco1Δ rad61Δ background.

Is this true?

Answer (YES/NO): NO